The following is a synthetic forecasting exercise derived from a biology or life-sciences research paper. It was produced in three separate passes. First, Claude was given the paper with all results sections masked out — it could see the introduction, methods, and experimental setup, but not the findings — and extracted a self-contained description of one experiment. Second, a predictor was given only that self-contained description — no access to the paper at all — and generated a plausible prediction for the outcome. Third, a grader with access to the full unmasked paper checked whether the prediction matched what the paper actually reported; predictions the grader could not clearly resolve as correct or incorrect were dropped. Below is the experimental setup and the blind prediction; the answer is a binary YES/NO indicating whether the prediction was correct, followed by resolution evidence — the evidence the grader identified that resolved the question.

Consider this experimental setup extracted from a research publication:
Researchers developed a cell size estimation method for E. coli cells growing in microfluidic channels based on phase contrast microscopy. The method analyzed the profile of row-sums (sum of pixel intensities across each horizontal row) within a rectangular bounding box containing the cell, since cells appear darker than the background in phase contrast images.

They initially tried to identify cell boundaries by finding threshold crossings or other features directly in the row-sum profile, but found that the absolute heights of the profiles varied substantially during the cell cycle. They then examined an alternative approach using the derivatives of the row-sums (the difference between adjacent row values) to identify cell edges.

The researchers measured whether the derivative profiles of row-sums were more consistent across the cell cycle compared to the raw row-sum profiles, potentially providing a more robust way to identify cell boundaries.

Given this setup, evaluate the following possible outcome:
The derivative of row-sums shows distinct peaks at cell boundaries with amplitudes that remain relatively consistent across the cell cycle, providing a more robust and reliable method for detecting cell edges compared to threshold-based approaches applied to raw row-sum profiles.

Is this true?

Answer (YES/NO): NO